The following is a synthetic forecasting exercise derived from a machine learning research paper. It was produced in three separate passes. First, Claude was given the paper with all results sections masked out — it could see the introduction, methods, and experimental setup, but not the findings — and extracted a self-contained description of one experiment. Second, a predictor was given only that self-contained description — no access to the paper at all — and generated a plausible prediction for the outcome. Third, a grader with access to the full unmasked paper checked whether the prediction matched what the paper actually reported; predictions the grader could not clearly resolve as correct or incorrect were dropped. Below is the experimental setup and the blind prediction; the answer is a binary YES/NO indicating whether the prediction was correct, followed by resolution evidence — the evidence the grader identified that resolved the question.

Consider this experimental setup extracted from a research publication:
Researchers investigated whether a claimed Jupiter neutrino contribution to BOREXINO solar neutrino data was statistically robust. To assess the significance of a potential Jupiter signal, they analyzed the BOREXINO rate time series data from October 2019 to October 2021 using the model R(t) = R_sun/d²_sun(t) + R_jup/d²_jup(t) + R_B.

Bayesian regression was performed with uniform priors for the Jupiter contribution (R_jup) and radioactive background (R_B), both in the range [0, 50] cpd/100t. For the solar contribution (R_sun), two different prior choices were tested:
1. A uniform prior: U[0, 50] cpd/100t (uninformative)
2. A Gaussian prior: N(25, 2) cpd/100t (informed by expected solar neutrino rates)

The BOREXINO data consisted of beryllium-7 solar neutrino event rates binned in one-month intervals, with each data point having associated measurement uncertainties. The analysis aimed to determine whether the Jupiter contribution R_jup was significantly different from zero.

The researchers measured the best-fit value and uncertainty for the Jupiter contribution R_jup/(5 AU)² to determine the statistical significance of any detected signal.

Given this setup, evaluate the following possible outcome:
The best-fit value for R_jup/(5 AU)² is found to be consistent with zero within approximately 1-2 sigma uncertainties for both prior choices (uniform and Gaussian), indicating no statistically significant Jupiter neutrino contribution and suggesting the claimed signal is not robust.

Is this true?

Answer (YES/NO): NO